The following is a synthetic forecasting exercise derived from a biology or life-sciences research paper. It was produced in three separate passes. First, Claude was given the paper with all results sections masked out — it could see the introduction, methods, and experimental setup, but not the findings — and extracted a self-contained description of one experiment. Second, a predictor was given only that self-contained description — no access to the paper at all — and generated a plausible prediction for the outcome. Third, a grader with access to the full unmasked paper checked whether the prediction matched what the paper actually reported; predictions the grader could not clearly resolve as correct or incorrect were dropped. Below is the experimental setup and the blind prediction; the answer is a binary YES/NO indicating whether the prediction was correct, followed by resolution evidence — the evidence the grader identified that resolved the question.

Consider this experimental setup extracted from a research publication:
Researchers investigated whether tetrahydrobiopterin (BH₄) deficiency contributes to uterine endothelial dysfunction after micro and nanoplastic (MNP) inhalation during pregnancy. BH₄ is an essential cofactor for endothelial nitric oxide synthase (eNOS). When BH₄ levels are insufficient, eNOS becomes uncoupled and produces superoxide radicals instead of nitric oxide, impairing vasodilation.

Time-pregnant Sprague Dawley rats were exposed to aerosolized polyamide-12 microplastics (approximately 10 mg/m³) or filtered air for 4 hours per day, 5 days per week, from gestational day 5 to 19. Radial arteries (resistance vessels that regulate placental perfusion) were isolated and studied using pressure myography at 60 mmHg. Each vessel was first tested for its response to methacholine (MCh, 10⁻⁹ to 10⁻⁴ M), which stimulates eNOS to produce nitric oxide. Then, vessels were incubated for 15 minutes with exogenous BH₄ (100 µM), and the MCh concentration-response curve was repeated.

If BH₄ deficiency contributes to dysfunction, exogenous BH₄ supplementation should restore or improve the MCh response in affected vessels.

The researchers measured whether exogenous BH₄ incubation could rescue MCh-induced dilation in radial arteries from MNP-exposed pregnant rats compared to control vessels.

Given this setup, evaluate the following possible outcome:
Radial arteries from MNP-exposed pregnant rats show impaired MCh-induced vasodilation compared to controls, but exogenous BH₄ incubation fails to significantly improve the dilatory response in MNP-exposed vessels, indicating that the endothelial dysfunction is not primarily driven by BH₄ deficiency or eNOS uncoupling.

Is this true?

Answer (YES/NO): NO